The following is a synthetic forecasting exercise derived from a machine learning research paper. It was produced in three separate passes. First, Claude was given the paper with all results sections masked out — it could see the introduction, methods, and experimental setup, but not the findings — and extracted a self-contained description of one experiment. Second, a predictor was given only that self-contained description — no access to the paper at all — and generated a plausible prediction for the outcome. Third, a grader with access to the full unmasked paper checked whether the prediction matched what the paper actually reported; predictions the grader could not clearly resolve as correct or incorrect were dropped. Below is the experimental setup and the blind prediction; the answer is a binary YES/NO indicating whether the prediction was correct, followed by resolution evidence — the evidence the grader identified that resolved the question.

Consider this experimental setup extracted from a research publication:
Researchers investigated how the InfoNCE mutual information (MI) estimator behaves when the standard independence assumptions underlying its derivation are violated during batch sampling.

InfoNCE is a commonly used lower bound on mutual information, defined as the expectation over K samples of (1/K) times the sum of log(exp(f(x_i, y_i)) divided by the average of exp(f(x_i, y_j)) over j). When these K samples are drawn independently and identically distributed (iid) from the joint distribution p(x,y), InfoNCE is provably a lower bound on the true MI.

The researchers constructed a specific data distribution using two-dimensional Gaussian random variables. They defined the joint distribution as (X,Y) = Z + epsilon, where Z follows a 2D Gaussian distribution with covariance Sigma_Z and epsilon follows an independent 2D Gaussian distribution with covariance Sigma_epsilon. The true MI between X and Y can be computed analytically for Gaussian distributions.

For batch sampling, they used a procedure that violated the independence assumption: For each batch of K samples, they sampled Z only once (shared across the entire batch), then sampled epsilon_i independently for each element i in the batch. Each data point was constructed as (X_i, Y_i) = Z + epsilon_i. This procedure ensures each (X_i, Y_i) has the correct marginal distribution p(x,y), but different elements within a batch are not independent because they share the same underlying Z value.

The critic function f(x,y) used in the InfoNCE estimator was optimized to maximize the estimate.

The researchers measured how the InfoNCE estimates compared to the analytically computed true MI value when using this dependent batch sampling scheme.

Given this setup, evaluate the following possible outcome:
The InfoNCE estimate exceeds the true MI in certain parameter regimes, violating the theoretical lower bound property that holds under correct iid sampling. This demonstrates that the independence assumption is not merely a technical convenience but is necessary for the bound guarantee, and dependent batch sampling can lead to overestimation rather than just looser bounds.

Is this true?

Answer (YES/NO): YES